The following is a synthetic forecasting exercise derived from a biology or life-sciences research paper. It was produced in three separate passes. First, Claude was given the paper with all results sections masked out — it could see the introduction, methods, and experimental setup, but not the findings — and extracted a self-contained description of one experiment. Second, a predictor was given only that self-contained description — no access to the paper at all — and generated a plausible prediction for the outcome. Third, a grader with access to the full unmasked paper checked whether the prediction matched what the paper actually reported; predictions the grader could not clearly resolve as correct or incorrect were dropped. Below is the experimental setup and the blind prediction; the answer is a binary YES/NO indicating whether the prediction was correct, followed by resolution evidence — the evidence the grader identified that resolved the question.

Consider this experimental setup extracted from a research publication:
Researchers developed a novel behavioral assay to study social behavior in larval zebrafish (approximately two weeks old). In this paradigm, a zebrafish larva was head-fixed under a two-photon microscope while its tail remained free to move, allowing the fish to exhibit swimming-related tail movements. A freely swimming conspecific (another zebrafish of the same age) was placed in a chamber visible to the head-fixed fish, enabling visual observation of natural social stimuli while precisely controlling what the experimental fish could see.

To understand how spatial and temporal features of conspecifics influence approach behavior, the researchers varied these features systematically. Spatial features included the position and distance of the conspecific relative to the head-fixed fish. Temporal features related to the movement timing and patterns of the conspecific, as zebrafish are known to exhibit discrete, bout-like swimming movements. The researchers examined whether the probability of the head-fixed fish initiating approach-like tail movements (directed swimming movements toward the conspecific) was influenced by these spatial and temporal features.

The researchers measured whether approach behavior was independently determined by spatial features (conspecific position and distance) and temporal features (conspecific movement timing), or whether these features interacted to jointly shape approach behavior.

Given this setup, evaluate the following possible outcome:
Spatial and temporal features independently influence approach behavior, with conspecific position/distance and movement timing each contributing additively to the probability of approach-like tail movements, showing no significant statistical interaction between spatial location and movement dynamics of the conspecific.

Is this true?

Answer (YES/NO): NO